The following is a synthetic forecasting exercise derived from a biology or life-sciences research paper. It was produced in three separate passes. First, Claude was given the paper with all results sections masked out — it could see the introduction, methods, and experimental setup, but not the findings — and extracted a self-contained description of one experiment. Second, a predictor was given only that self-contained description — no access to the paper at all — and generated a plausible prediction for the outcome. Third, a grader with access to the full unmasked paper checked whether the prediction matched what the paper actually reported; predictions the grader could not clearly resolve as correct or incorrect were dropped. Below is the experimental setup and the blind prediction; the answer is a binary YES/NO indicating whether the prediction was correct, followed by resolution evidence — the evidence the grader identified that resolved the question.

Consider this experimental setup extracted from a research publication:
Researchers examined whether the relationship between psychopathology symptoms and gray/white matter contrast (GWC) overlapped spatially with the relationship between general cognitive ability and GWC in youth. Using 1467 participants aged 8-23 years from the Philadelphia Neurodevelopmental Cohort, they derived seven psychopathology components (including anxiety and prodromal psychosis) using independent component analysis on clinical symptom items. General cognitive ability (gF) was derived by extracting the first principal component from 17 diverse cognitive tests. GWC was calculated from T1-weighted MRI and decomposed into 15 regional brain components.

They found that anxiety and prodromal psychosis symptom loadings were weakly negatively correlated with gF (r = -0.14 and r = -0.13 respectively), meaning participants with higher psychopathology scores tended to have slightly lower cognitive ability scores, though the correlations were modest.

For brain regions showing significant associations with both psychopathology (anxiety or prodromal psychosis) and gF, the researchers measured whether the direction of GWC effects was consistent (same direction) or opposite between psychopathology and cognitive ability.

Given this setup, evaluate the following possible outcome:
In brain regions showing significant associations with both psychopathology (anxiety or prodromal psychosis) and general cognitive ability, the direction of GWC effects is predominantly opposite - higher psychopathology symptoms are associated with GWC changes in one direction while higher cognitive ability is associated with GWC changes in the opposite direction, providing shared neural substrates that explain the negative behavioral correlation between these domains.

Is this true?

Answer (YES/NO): YES